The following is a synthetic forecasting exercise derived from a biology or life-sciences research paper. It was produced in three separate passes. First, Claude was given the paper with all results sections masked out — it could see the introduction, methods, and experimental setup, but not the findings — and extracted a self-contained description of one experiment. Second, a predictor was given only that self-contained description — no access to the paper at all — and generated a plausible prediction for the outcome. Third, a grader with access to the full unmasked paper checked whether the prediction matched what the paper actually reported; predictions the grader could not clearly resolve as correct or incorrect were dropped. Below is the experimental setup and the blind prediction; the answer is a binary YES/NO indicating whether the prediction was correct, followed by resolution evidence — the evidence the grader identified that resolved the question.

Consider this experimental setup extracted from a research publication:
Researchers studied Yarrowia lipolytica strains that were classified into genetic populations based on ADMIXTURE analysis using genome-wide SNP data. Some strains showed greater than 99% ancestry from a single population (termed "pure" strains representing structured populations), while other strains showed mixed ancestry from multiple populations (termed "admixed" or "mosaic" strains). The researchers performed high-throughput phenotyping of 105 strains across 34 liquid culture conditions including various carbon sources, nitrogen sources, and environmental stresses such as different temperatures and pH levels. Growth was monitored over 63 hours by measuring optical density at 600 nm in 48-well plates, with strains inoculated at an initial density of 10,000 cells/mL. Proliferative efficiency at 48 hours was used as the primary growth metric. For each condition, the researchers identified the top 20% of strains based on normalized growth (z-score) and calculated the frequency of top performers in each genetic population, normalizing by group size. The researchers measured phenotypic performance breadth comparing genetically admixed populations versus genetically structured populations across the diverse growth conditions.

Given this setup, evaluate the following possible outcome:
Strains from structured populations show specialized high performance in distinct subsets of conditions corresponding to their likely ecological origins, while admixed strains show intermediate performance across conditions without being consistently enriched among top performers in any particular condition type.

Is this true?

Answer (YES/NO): NO